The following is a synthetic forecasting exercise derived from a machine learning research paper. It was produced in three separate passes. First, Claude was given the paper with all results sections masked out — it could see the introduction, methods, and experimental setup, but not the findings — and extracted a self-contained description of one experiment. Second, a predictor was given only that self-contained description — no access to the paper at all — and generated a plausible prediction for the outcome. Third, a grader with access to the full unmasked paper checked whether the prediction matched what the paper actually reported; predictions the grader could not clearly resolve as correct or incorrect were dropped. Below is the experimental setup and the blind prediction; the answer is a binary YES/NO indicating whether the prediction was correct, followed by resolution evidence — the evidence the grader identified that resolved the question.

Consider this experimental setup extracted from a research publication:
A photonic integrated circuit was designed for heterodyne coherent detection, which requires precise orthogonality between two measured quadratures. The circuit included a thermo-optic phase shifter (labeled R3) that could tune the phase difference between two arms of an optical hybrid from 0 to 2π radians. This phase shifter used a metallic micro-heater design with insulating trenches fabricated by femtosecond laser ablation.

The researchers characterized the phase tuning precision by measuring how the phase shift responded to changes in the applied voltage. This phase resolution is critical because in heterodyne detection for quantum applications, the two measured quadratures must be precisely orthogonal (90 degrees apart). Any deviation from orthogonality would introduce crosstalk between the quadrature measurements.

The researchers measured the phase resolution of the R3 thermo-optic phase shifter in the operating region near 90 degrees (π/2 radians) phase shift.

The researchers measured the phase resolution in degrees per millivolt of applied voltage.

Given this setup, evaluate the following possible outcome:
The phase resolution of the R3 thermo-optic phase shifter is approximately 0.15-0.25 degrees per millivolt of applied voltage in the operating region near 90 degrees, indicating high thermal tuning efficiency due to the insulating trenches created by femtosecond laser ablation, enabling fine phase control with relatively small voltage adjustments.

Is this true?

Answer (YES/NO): NO